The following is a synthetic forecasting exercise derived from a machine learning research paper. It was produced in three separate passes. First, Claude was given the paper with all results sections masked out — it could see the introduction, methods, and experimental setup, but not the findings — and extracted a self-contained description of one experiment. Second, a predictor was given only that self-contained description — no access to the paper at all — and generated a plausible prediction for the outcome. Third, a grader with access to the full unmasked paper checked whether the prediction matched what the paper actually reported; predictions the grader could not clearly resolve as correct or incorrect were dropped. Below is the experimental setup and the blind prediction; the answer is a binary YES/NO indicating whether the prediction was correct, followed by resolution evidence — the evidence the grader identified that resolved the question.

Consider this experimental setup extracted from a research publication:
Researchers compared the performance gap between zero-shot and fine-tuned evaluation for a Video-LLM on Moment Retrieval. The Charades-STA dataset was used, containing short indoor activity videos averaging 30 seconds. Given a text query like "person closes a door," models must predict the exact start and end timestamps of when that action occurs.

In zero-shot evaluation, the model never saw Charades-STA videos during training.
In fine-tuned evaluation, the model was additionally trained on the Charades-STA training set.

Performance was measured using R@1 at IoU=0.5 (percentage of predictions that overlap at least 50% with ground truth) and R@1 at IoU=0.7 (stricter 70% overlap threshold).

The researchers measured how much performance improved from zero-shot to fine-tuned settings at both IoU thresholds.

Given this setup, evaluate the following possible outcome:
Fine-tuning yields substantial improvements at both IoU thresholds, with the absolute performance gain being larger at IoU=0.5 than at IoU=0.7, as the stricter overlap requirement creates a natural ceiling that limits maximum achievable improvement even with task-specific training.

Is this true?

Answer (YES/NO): NO